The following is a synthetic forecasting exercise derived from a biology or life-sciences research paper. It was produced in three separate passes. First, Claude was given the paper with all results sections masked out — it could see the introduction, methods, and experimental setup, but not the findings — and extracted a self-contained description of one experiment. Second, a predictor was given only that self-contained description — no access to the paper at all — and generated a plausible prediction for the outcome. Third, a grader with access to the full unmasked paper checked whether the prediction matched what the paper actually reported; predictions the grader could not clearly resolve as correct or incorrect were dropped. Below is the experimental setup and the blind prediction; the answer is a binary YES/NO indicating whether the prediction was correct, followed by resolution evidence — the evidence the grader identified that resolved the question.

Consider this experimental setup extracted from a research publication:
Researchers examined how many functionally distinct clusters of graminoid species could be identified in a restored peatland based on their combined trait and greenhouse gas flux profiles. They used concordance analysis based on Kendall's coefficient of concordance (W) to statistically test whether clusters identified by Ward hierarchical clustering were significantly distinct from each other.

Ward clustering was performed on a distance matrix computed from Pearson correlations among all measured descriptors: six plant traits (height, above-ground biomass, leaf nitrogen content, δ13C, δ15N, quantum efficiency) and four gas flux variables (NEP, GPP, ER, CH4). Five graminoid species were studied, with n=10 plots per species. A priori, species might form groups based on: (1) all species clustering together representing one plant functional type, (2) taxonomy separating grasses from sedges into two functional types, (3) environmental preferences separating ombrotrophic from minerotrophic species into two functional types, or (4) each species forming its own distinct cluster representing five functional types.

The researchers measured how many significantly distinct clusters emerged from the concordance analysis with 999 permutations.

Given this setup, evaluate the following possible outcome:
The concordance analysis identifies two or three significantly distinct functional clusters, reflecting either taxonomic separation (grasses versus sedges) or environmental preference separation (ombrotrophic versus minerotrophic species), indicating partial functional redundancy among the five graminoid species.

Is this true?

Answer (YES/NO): NO